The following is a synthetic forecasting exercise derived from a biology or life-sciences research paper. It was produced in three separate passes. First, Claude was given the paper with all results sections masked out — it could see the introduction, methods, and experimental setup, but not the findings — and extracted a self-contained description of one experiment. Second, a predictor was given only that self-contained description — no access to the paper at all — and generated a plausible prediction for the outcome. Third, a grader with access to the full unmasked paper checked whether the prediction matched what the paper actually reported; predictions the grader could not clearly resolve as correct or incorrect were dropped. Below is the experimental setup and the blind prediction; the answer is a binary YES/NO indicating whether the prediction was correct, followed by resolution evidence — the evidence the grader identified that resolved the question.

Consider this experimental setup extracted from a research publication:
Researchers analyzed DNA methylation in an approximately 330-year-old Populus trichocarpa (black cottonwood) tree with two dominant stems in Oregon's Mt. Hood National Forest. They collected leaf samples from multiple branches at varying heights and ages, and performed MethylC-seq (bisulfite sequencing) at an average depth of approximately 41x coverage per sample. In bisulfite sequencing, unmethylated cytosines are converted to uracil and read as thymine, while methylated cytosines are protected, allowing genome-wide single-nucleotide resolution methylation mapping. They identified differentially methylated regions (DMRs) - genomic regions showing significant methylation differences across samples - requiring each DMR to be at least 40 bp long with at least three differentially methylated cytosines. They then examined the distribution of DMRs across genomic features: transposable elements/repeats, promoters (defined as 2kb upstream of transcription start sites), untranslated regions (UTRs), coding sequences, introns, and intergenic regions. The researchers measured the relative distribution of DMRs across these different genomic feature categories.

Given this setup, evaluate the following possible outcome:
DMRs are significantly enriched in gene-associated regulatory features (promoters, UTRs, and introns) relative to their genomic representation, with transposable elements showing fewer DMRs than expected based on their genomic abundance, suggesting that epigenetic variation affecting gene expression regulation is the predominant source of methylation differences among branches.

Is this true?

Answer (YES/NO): NO